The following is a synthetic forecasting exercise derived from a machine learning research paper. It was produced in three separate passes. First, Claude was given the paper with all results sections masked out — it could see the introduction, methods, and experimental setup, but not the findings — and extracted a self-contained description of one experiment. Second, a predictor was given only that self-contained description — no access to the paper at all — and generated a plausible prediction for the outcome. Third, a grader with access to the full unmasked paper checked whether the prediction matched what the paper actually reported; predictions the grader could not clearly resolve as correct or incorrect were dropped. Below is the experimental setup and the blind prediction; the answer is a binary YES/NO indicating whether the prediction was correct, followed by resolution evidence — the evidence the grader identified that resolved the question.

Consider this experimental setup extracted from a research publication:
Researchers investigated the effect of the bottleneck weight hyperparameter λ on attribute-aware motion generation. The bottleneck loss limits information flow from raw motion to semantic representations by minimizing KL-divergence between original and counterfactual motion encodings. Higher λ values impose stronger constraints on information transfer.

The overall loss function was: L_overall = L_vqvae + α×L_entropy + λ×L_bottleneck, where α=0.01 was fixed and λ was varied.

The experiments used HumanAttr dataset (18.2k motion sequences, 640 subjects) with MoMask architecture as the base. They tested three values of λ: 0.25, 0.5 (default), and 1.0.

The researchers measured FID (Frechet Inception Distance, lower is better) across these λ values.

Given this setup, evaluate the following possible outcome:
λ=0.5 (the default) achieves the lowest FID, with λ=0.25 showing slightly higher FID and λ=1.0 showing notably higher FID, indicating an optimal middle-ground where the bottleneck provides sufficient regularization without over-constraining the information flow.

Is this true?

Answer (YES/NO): NO